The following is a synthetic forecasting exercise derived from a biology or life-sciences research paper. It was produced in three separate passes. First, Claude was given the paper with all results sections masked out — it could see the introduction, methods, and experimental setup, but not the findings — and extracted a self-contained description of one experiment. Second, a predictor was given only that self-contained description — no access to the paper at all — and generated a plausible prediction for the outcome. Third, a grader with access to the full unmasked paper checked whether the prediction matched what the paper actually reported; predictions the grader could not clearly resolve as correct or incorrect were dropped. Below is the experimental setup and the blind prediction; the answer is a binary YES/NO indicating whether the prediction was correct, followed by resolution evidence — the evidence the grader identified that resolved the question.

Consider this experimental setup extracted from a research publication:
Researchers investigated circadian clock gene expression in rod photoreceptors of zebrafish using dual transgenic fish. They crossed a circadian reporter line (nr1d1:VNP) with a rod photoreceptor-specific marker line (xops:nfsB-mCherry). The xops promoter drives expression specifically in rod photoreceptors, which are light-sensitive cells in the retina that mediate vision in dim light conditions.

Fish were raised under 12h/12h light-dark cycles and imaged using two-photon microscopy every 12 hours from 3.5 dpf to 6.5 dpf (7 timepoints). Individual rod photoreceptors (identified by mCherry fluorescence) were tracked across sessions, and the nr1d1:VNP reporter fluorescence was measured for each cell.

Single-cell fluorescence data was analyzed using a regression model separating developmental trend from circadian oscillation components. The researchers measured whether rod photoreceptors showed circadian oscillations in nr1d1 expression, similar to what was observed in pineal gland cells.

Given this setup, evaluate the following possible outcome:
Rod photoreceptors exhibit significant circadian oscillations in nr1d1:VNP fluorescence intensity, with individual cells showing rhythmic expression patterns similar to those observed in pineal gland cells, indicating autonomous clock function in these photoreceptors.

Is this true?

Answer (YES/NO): NO